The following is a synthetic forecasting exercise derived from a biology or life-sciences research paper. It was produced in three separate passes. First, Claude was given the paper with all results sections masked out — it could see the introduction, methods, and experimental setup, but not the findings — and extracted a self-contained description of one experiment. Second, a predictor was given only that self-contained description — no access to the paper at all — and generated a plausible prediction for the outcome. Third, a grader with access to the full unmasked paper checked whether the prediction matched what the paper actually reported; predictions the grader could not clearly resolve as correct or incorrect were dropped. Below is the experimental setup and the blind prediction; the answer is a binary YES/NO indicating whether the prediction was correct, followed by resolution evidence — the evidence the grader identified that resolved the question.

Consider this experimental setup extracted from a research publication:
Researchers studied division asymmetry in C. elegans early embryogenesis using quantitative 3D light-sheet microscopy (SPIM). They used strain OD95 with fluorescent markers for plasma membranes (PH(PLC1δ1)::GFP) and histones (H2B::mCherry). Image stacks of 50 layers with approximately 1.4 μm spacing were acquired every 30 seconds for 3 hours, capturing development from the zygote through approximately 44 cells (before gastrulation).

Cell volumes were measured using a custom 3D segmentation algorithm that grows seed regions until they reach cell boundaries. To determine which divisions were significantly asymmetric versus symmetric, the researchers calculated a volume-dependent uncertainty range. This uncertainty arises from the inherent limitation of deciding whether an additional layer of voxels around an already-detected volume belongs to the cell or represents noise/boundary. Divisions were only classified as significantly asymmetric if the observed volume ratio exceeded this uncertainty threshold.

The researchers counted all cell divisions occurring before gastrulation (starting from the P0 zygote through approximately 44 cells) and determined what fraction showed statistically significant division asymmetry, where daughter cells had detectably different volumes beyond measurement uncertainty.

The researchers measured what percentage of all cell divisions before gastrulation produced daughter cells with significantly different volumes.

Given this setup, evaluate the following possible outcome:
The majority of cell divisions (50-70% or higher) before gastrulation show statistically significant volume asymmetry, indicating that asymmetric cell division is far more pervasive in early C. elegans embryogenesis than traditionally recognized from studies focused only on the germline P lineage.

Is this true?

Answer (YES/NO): NO